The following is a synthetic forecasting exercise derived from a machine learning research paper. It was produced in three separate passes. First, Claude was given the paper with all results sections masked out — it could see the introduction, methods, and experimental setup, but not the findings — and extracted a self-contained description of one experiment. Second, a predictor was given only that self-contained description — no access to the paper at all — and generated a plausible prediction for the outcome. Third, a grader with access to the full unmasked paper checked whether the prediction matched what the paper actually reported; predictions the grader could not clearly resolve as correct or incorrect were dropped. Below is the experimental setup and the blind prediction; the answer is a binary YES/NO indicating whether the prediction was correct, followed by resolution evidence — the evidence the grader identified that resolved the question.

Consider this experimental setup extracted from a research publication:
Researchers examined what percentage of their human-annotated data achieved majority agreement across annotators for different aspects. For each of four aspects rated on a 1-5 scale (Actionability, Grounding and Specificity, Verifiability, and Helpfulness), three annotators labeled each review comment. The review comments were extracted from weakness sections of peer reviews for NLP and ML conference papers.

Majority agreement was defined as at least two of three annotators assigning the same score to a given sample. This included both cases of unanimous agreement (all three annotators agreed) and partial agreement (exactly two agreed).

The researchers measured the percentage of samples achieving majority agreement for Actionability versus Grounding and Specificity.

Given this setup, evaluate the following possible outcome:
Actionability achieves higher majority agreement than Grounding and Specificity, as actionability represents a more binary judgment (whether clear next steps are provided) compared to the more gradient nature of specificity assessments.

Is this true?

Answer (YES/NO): YES